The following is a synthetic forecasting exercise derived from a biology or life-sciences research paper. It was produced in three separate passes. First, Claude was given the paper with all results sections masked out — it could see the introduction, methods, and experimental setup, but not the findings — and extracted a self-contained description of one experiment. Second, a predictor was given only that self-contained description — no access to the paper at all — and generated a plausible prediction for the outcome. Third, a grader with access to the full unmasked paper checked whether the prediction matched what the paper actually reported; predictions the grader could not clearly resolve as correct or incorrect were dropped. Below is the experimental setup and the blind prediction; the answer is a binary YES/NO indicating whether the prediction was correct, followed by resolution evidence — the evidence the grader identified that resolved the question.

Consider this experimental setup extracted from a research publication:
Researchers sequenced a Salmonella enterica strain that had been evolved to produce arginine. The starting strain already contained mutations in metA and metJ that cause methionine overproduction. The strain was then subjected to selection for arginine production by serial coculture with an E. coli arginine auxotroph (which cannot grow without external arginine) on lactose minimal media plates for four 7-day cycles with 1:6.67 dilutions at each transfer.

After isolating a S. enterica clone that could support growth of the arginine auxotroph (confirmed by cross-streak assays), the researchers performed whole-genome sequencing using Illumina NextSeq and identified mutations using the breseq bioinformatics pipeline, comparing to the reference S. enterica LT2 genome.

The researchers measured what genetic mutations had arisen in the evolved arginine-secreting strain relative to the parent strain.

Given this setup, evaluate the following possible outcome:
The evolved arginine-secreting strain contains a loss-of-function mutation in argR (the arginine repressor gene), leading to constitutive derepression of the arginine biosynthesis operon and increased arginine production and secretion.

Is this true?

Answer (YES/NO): NO